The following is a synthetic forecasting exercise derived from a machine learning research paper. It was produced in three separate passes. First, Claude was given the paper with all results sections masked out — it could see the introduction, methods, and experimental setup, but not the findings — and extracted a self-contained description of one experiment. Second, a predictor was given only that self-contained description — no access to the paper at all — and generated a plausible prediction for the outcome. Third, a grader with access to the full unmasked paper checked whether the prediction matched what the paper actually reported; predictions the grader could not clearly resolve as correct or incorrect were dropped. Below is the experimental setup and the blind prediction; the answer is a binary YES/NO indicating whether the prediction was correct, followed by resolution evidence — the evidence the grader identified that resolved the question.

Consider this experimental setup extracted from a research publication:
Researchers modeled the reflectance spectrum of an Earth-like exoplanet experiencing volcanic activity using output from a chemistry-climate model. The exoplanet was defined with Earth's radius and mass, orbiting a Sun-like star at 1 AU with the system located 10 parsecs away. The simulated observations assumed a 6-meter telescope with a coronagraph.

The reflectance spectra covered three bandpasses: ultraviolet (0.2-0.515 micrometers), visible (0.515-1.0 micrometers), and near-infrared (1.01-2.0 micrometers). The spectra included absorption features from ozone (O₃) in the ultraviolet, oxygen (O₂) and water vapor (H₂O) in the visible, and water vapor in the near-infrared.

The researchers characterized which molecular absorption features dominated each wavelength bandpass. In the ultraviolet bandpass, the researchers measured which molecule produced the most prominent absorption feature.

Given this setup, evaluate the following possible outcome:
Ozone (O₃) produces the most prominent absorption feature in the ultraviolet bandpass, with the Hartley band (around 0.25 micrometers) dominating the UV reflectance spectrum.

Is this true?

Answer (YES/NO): YES